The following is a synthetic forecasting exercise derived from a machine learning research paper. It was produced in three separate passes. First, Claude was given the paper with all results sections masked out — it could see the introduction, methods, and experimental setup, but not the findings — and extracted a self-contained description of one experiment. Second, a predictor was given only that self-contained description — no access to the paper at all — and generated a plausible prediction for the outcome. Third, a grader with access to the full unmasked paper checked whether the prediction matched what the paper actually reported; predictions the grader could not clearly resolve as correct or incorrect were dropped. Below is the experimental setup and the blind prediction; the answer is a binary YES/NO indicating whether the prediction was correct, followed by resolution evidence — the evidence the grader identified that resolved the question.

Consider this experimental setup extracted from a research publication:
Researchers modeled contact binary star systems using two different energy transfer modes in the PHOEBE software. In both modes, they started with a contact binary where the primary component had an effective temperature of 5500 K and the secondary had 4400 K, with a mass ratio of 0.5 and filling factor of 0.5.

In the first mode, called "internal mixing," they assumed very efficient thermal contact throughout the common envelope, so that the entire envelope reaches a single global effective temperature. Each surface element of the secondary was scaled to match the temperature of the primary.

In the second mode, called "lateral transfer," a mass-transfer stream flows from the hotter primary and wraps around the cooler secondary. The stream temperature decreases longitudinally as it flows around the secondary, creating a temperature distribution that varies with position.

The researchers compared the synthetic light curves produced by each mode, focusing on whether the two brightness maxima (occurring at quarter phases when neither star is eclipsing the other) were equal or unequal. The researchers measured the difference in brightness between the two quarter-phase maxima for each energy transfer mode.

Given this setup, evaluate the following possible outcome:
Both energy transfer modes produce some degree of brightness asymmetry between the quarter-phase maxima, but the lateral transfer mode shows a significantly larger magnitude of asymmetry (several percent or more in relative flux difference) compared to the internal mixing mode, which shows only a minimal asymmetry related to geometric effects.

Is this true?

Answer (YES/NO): NO